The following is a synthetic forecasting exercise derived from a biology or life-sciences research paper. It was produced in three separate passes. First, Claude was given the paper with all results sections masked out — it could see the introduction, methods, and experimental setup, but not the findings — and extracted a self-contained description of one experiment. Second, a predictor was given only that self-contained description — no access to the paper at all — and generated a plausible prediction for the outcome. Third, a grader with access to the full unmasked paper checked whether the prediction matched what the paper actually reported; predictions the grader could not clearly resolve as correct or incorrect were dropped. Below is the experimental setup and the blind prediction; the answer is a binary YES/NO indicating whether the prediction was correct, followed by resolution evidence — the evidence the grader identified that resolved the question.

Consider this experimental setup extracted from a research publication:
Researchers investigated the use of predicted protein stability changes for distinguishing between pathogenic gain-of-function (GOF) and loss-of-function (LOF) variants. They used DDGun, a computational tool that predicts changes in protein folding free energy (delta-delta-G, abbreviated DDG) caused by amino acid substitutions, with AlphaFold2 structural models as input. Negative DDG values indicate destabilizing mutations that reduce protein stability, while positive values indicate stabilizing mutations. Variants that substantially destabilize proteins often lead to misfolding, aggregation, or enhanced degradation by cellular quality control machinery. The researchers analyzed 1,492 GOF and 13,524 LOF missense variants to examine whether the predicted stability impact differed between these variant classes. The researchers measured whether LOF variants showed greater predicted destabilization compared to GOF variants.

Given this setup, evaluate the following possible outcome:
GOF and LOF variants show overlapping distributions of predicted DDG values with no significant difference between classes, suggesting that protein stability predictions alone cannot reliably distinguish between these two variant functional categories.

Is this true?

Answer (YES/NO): NO